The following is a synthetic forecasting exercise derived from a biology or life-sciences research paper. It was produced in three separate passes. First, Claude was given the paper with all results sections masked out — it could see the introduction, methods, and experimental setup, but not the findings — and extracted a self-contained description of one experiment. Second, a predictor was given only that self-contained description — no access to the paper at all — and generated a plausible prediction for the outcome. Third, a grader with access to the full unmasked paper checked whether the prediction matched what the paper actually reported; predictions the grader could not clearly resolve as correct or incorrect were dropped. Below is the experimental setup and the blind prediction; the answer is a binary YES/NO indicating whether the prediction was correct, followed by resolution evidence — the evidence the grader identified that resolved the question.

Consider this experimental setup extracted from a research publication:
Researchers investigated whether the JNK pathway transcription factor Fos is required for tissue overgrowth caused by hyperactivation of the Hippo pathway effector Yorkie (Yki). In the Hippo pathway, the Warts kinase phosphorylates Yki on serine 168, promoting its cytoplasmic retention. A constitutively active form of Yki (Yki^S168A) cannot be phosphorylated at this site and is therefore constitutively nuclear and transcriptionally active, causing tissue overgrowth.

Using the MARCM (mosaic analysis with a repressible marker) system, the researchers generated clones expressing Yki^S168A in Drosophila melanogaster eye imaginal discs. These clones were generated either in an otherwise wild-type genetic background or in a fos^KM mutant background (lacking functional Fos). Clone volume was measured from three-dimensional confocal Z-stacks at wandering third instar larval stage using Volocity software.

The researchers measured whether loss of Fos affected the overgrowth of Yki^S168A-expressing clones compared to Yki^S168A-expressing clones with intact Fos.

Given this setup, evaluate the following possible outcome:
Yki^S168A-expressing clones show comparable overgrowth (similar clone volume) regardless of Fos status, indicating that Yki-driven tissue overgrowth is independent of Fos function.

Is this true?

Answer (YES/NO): YES